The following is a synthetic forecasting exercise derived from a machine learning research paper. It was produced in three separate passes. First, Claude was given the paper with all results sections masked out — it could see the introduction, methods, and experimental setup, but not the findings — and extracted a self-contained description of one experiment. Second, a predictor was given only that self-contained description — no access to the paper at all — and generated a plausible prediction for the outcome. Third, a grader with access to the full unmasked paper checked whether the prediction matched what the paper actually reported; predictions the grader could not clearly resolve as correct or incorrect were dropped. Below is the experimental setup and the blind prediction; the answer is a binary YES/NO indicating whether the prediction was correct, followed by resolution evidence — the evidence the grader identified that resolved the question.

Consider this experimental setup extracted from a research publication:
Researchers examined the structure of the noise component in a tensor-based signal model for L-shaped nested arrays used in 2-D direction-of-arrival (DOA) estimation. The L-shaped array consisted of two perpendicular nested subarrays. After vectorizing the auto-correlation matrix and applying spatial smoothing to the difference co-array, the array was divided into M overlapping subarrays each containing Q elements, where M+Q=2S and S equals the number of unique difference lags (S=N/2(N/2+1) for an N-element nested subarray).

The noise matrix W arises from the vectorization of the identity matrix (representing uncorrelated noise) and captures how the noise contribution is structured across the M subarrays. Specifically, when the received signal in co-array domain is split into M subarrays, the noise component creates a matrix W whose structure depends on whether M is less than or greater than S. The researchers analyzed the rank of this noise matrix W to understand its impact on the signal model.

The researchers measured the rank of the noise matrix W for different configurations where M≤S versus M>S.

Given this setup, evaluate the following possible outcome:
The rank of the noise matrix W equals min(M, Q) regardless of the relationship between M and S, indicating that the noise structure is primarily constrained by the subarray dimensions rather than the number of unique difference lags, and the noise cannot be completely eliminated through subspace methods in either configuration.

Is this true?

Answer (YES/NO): YES